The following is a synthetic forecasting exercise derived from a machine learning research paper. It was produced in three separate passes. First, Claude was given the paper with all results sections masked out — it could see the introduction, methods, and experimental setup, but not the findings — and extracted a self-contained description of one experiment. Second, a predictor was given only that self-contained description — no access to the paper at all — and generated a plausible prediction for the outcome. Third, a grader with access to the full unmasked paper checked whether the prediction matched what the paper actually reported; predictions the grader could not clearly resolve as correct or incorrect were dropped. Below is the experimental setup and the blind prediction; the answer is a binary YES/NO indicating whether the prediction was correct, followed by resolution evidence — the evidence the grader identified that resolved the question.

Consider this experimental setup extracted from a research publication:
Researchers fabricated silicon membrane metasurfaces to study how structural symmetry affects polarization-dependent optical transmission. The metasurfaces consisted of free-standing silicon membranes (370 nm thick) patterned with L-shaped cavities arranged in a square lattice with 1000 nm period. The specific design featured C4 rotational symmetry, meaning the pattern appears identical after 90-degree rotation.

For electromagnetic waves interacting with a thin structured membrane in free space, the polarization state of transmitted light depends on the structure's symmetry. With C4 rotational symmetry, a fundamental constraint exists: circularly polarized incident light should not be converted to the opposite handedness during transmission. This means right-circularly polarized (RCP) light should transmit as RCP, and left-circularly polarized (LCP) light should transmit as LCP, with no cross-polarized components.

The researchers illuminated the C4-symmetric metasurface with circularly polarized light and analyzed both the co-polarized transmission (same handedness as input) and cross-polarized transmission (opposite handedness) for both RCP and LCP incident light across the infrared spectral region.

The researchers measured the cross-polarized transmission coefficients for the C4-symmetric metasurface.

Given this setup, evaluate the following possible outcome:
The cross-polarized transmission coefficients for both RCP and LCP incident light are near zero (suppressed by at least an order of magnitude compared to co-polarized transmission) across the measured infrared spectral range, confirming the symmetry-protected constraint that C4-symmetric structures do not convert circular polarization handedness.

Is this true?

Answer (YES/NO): YES